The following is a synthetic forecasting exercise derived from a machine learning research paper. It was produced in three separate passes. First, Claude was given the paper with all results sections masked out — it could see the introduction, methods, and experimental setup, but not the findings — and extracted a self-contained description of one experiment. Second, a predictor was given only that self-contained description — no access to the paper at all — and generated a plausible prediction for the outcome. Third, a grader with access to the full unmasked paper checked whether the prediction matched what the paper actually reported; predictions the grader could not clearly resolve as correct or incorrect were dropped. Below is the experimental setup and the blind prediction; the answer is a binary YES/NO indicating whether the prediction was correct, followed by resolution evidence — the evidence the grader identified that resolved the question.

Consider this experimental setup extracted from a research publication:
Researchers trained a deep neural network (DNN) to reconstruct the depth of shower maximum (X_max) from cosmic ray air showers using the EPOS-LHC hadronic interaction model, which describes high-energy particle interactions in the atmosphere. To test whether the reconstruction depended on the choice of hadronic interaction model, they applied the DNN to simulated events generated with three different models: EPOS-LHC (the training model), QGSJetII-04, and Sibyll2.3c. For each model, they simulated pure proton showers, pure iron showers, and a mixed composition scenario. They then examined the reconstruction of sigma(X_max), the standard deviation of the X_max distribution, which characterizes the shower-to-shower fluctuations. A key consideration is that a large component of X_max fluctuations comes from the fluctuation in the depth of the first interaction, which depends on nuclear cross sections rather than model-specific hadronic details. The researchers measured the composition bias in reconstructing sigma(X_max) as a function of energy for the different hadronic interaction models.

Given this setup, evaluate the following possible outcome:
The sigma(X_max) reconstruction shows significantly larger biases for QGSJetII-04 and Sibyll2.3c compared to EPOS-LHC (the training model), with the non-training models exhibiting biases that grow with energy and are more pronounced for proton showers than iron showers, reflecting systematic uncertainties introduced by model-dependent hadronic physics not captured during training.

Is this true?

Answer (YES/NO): NO